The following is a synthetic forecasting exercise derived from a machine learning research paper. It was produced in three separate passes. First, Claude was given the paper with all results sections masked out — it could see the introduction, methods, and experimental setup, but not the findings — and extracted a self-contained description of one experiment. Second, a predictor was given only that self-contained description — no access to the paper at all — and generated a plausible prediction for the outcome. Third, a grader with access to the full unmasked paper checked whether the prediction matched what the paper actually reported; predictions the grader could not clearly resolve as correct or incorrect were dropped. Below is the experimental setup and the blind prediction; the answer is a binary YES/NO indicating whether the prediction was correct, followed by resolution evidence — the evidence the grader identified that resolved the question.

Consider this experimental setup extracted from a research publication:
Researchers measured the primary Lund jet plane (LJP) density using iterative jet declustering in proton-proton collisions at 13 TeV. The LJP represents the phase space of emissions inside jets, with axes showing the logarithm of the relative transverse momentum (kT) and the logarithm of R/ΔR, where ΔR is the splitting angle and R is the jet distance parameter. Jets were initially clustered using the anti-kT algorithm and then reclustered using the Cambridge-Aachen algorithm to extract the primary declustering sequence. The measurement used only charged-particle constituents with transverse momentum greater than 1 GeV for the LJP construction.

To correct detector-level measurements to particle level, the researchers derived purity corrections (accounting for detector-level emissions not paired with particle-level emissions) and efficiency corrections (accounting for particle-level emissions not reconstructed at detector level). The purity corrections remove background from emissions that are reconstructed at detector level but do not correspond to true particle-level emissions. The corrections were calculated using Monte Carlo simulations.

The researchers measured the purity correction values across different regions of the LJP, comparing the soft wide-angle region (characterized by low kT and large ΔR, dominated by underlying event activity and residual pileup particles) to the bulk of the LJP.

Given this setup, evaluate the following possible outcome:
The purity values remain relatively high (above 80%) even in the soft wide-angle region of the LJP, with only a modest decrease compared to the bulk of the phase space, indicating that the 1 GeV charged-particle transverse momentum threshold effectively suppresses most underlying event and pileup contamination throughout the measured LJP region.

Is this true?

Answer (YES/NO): NO